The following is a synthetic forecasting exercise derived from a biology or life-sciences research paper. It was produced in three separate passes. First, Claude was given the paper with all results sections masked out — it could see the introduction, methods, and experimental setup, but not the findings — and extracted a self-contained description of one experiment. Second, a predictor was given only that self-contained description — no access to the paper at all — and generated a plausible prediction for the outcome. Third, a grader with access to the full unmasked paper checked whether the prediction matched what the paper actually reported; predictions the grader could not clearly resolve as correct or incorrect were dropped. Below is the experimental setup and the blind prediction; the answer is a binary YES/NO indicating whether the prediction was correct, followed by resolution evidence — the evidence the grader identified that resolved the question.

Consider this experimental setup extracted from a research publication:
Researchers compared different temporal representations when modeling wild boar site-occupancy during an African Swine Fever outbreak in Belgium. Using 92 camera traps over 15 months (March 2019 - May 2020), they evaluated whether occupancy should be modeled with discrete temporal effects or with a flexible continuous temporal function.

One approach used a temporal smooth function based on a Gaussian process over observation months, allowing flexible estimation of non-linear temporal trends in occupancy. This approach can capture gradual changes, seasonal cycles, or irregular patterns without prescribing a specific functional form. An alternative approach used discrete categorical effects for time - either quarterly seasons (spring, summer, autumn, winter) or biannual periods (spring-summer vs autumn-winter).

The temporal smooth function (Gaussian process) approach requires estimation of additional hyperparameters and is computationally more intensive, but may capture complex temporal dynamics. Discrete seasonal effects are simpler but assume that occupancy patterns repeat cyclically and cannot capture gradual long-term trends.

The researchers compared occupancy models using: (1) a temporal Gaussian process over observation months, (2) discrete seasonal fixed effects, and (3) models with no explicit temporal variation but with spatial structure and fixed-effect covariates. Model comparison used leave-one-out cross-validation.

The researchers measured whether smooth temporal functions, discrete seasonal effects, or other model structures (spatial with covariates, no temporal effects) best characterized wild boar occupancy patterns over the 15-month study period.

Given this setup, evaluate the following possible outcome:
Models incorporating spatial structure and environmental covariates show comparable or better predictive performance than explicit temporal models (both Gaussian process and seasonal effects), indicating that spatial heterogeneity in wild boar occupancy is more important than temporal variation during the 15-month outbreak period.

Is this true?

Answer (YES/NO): NO